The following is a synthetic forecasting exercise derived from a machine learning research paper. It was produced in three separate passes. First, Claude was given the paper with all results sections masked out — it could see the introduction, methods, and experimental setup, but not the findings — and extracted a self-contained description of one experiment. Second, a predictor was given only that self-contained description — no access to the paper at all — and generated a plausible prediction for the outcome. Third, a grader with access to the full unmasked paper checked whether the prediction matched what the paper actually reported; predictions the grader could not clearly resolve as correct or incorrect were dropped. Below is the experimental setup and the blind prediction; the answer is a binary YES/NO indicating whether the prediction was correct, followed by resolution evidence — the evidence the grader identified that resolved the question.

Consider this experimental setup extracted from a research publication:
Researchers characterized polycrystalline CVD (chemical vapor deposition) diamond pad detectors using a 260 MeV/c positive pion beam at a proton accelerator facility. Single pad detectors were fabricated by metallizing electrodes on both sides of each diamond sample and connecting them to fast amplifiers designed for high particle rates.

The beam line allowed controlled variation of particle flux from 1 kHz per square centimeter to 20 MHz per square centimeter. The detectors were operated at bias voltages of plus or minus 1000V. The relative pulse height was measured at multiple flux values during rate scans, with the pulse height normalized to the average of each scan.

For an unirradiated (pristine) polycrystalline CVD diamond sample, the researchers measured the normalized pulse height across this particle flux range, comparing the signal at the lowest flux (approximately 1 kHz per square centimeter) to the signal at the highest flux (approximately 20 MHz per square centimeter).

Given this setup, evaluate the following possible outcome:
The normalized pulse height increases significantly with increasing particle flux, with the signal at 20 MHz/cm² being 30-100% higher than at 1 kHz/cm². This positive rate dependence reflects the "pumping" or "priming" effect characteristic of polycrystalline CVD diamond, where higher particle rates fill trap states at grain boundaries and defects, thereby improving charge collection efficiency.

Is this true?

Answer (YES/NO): NO